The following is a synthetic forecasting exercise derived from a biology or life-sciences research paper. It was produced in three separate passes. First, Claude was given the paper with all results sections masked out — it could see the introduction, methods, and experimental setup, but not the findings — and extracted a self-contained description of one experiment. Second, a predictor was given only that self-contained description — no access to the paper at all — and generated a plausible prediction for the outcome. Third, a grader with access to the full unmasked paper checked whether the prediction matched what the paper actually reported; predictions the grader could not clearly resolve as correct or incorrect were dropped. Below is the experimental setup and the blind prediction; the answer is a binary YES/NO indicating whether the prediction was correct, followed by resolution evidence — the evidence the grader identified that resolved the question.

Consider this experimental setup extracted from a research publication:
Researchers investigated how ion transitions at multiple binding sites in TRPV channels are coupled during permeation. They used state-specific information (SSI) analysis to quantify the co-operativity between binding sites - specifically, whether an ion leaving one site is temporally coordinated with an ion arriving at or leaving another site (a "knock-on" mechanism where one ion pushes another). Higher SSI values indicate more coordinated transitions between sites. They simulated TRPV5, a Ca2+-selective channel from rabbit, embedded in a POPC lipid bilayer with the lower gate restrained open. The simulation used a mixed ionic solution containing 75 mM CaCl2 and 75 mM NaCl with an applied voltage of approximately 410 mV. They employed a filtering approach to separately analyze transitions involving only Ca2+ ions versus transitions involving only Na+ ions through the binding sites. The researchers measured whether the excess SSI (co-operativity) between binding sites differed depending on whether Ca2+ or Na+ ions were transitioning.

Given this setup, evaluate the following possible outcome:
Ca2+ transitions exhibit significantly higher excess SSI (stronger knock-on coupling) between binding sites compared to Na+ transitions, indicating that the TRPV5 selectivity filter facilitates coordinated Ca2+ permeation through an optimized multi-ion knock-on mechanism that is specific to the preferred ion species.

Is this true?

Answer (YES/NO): NO